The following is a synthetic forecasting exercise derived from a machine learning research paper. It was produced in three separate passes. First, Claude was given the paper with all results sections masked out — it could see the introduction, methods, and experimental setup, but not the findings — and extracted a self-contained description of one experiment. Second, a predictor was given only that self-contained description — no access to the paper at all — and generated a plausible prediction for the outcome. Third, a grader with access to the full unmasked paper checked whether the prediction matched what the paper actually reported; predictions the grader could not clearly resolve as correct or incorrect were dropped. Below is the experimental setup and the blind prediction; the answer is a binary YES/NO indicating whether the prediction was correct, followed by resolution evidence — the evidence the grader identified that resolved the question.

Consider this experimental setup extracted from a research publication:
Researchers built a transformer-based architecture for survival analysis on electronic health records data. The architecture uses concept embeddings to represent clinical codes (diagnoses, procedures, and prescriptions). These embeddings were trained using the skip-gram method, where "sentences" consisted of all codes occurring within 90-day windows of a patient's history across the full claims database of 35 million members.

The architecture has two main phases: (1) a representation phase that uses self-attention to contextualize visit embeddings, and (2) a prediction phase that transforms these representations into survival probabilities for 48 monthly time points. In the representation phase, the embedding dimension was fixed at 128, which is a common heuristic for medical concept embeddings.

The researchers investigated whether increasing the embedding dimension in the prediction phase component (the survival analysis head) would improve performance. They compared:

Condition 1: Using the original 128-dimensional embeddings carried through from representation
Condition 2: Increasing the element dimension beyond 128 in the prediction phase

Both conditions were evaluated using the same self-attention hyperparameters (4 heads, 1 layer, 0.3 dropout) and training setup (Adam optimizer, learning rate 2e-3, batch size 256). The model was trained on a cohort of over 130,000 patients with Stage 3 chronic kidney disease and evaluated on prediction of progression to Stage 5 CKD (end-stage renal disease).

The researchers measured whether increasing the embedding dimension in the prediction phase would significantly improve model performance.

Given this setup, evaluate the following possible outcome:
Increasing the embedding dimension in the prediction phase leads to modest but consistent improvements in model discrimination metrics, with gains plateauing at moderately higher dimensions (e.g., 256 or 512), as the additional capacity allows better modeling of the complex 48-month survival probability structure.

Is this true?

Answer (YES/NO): NO